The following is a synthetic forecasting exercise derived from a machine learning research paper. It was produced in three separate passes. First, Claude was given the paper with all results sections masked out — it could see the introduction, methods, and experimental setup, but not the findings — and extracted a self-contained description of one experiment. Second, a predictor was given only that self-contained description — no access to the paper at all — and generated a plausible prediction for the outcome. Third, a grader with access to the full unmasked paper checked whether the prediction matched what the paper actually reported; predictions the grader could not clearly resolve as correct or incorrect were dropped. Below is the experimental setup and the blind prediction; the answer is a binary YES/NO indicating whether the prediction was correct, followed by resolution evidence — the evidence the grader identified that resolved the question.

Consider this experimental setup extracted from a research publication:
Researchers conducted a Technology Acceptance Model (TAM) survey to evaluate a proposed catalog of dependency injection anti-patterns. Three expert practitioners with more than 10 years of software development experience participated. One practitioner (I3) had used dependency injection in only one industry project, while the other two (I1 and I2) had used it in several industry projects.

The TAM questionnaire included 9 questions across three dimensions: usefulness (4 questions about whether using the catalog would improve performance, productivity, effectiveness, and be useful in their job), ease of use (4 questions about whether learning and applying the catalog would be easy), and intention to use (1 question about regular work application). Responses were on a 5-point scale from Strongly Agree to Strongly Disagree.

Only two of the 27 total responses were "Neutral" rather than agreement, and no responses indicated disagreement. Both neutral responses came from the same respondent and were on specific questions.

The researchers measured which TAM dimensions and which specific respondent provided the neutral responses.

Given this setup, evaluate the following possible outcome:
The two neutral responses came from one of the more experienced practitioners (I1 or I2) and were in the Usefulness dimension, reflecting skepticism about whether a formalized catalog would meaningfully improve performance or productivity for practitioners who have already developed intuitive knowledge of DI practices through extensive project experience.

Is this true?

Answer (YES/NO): NO